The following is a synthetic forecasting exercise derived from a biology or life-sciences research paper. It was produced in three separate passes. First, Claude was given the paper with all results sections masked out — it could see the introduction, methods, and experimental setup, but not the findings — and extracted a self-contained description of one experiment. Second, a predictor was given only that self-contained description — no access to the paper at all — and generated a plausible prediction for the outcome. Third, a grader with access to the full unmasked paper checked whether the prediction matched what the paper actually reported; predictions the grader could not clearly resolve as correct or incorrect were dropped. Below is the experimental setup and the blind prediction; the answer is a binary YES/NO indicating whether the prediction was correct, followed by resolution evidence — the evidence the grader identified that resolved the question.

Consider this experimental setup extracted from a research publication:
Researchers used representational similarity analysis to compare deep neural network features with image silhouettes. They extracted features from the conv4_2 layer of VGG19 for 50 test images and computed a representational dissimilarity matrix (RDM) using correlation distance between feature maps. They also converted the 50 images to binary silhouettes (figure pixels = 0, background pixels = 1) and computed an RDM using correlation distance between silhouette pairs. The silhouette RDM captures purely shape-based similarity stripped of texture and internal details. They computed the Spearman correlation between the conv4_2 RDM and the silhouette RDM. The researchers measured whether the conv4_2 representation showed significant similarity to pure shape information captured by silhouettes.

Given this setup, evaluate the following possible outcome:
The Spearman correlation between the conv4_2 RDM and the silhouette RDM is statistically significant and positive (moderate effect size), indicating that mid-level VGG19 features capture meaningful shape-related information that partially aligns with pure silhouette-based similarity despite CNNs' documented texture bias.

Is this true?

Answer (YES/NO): NO